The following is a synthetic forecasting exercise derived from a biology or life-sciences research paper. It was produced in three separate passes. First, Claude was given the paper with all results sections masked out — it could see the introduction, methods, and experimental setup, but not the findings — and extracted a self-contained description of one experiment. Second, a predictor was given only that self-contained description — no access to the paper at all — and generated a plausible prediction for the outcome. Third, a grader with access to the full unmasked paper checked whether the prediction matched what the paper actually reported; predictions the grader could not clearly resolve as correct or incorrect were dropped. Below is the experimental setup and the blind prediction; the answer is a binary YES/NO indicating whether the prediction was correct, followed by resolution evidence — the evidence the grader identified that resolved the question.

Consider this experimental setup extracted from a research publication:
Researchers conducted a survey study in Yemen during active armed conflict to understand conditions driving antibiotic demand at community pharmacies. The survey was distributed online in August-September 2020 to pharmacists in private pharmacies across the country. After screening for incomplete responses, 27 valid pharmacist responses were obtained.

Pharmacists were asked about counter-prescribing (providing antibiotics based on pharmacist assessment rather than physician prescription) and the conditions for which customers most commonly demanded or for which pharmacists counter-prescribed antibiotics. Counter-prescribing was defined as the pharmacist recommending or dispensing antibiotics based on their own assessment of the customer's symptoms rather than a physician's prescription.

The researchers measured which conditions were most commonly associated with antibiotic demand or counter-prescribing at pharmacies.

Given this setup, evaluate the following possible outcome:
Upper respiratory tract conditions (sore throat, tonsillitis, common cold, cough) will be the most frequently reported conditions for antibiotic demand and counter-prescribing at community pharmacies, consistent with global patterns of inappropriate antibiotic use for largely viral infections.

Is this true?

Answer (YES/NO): YES